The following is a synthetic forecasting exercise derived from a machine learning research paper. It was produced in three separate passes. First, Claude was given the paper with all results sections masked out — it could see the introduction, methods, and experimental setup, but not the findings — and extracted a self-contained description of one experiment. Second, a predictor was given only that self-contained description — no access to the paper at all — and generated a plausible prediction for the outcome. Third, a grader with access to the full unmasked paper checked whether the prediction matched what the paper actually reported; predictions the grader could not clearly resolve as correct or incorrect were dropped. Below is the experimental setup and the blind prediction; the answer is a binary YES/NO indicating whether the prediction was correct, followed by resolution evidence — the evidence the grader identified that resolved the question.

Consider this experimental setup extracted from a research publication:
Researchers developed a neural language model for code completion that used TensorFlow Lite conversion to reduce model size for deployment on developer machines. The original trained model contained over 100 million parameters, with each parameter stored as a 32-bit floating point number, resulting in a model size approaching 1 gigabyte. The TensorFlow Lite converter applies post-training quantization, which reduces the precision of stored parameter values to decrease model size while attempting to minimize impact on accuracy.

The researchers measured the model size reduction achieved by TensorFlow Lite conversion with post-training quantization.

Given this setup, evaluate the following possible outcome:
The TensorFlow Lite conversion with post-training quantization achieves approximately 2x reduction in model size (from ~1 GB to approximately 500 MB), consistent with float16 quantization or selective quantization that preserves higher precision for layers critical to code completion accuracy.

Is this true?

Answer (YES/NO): NO